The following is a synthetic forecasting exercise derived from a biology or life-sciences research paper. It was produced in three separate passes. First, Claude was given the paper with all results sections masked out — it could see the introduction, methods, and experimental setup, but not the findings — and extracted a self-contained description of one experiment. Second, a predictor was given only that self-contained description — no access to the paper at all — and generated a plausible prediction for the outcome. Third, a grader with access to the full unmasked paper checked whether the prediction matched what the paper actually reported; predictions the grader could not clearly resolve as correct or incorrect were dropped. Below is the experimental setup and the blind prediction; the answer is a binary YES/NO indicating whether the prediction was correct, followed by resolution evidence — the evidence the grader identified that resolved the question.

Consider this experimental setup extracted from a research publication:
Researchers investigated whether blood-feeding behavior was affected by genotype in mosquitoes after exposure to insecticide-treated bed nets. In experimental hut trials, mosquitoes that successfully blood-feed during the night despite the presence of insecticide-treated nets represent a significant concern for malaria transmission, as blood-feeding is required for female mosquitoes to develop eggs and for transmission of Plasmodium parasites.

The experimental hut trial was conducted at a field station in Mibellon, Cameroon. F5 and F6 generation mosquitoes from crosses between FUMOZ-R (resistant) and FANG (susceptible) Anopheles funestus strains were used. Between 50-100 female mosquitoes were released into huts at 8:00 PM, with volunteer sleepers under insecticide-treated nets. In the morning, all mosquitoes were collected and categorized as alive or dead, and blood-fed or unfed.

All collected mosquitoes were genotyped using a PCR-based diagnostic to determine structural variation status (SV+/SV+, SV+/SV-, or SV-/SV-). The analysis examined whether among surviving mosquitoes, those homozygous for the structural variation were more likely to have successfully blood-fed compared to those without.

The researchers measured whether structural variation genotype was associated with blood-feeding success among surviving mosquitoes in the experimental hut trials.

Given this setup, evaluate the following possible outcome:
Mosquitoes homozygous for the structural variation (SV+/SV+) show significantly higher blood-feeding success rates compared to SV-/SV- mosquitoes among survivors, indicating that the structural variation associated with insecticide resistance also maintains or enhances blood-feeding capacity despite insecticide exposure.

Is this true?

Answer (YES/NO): YES